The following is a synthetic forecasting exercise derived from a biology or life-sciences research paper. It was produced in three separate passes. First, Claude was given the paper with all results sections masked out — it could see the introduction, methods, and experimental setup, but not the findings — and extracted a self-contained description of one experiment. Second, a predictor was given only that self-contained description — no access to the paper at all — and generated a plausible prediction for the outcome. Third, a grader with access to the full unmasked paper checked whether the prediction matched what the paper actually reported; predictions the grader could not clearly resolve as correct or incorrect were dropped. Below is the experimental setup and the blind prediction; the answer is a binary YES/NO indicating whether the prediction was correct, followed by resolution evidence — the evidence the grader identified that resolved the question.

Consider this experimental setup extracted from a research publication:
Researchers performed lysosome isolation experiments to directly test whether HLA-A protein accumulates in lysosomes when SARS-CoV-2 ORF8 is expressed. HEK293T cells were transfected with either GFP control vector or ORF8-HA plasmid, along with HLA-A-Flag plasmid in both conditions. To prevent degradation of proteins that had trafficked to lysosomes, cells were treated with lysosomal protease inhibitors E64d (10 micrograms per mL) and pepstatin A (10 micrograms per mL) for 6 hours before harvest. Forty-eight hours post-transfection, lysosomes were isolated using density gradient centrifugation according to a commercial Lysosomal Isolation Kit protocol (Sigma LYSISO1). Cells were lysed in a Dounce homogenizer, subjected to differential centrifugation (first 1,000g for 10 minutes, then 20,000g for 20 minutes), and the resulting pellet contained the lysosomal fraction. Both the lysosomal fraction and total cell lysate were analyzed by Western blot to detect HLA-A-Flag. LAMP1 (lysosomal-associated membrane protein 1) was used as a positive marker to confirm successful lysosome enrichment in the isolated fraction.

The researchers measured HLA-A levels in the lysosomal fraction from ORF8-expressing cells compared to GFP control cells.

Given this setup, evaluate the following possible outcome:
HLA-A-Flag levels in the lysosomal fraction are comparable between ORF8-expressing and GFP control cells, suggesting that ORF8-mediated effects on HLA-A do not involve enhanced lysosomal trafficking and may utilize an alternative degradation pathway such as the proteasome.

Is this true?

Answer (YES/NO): NO